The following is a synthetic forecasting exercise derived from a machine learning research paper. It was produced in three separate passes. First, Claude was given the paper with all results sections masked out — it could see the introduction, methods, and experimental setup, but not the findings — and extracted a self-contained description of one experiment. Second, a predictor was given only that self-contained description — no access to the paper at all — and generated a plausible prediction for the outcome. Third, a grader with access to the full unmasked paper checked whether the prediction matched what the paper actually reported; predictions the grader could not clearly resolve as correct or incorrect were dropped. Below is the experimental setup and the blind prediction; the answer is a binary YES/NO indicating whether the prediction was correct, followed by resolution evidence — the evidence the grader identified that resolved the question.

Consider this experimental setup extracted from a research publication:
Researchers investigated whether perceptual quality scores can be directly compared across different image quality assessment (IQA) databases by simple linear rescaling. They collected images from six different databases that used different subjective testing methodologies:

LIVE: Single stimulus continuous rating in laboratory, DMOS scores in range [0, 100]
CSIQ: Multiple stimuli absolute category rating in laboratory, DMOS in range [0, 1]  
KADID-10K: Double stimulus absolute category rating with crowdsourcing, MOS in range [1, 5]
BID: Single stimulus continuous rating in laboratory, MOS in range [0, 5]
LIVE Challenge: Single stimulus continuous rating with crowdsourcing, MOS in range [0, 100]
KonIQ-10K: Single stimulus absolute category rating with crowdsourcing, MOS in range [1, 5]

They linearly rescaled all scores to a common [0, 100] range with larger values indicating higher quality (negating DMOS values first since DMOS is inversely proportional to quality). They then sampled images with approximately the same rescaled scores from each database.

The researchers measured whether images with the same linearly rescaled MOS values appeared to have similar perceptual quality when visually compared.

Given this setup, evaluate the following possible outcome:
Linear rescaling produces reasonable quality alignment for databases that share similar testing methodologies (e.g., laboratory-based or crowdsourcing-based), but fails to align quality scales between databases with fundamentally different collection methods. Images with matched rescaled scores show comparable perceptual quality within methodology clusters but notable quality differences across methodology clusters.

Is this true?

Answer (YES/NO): NO